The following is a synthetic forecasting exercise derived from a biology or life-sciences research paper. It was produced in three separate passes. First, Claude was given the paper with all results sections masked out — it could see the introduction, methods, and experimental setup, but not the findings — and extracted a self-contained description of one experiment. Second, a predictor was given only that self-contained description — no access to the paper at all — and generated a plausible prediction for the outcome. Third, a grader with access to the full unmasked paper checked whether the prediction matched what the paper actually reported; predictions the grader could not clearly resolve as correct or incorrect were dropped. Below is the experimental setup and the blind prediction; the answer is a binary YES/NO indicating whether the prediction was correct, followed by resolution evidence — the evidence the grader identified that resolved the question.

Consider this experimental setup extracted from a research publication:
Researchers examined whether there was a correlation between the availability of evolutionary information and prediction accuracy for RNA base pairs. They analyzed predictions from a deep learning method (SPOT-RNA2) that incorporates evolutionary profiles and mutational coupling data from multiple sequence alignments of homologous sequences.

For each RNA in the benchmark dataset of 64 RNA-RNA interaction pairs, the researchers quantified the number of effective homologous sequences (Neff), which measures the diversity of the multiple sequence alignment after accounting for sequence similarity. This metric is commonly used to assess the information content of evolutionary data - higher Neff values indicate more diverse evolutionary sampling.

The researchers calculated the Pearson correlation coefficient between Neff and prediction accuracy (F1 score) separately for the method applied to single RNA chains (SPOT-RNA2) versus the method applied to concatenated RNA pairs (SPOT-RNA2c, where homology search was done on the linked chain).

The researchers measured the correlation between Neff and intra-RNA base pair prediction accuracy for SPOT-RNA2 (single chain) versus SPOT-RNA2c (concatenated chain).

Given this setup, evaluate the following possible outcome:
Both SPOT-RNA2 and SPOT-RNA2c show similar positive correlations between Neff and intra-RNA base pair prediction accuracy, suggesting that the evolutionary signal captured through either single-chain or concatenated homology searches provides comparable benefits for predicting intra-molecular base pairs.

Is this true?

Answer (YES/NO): NO